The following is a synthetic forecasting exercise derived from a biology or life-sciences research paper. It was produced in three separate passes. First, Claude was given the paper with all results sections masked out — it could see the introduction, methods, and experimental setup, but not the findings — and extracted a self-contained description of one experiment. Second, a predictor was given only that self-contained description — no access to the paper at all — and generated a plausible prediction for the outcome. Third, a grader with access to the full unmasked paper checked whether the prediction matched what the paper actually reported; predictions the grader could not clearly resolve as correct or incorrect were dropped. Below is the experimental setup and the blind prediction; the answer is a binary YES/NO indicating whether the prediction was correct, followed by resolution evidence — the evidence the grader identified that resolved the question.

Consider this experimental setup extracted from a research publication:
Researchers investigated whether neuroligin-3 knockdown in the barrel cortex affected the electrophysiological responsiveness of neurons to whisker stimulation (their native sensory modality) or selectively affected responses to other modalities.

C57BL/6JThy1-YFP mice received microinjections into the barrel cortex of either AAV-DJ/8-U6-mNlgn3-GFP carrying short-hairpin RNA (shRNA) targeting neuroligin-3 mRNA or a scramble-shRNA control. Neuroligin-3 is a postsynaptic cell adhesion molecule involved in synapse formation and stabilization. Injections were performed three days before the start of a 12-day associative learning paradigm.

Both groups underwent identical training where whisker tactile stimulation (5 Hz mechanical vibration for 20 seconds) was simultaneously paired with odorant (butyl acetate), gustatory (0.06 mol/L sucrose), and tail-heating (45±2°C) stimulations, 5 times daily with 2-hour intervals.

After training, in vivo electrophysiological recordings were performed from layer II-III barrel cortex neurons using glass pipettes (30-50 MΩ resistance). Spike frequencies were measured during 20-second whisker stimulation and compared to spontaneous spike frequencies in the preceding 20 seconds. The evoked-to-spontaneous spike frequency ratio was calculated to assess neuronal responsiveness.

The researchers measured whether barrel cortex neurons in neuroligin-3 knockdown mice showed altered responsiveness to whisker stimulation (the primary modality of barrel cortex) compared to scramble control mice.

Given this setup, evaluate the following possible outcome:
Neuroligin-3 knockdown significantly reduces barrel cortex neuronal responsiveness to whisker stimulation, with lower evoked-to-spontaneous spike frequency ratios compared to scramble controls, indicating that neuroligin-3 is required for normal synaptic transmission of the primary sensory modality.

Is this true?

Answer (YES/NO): YES